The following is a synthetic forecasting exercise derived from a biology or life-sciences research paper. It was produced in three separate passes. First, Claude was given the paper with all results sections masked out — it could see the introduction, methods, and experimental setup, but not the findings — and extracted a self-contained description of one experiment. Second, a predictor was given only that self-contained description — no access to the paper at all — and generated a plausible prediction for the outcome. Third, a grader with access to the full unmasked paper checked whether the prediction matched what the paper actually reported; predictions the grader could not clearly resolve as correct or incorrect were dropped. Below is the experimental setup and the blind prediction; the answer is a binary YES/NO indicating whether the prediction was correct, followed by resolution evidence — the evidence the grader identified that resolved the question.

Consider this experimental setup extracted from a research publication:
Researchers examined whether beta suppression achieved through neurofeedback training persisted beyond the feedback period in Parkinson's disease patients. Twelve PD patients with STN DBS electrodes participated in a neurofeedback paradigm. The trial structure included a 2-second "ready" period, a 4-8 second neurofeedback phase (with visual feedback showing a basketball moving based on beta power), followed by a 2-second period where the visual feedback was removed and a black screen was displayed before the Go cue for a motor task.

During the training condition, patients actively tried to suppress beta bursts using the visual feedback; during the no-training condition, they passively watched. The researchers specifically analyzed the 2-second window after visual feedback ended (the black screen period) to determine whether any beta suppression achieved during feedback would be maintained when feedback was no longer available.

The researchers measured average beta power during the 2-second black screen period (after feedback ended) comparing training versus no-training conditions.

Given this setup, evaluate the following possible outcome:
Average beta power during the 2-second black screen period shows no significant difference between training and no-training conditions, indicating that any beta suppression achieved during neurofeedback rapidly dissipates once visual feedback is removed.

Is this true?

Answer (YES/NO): NO